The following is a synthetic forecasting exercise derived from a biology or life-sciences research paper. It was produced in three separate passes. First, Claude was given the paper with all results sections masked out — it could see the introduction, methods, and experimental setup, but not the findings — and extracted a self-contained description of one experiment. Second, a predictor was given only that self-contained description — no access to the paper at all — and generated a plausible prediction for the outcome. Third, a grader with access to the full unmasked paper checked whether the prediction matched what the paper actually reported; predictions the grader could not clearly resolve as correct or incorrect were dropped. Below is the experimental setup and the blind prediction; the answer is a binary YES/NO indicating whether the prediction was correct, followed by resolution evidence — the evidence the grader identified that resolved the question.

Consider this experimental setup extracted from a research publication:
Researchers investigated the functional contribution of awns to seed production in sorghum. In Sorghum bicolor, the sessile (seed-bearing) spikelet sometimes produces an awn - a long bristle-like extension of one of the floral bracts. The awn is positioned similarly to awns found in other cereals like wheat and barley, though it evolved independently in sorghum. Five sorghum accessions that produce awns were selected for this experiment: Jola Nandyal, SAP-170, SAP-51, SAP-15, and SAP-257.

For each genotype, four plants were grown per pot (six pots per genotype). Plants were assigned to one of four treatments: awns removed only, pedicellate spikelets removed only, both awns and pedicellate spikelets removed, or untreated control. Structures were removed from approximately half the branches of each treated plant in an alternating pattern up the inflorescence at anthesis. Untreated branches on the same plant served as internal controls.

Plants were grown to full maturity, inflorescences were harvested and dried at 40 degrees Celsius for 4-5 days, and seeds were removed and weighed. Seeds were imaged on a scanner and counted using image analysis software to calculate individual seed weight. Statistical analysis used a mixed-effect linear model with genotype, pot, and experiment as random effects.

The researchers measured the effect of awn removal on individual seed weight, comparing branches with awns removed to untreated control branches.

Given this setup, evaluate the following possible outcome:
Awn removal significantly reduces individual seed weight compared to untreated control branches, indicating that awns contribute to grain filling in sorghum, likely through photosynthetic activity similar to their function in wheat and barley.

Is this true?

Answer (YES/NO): NO